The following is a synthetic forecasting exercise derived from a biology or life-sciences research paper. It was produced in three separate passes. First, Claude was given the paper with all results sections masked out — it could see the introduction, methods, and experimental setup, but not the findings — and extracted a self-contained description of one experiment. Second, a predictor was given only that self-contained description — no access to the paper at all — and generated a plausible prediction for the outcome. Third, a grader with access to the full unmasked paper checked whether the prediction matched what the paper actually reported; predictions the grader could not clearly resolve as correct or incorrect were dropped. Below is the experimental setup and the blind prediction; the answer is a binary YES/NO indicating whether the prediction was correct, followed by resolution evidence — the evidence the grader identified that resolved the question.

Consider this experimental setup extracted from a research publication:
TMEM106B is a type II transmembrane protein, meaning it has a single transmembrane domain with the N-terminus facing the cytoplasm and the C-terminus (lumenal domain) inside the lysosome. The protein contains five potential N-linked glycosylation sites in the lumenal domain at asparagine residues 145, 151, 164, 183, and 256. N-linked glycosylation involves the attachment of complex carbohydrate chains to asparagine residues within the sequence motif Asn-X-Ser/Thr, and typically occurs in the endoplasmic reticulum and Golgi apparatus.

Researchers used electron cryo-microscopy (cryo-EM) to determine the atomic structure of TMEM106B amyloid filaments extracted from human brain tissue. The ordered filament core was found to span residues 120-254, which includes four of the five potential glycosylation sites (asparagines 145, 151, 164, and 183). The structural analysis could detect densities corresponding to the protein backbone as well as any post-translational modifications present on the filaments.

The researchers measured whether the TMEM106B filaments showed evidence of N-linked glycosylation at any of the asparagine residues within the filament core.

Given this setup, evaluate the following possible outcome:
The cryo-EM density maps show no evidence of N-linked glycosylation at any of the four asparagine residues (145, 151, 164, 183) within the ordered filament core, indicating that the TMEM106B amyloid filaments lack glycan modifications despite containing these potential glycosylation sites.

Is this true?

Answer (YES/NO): NO